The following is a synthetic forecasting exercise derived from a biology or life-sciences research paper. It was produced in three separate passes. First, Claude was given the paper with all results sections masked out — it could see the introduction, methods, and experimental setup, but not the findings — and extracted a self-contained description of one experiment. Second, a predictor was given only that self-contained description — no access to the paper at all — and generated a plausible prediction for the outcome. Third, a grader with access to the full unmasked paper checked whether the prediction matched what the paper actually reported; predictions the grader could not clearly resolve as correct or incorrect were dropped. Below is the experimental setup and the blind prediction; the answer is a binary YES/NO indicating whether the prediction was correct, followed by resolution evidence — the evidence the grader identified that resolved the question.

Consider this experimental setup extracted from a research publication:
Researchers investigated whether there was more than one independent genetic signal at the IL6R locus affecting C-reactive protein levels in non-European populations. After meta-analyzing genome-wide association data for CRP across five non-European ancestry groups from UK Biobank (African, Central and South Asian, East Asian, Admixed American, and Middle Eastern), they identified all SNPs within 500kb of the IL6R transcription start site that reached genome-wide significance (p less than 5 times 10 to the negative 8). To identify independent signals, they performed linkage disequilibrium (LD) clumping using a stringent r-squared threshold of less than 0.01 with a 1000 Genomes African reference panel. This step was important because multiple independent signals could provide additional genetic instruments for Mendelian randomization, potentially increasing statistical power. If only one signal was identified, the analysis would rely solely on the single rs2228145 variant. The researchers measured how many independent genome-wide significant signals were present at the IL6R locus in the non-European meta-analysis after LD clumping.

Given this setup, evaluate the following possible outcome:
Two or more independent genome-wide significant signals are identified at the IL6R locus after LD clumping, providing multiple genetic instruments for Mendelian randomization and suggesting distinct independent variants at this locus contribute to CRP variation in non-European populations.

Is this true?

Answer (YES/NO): NO